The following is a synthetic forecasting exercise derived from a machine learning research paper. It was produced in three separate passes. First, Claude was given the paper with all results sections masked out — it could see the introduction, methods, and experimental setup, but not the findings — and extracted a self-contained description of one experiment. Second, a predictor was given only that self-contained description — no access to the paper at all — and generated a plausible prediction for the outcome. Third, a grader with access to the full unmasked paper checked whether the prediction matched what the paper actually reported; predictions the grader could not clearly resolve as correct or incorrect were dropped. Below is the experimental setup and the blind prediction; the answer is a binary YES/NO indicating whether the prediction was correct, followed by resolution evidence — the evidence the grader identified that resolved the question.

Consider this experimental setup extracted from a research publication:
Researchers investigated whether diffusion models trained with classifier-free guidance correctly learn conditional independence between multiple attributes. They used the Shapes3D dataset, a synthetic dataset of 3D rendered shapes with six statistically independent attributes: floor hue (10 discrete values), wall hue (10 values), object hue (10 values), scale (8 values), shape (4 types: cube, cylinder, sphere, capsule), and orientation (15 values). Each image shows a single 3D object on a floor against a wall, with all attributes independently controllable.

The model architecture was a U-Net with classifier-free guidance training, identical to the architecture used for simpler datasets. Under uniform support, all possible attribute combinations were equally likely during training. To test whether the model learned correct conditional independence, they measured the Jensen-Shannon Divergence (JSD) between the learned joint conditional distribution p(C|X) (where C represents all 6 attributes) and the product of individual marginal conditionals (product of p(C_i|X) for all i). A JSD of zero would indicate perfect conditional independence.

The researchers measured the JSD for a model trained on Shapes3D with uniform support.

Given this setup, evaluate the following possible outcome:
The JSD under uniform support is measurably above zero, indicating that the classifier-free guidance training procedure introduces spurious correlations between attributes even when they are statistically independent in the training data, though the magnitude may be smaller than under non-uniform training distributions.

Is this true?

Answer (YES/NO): YES